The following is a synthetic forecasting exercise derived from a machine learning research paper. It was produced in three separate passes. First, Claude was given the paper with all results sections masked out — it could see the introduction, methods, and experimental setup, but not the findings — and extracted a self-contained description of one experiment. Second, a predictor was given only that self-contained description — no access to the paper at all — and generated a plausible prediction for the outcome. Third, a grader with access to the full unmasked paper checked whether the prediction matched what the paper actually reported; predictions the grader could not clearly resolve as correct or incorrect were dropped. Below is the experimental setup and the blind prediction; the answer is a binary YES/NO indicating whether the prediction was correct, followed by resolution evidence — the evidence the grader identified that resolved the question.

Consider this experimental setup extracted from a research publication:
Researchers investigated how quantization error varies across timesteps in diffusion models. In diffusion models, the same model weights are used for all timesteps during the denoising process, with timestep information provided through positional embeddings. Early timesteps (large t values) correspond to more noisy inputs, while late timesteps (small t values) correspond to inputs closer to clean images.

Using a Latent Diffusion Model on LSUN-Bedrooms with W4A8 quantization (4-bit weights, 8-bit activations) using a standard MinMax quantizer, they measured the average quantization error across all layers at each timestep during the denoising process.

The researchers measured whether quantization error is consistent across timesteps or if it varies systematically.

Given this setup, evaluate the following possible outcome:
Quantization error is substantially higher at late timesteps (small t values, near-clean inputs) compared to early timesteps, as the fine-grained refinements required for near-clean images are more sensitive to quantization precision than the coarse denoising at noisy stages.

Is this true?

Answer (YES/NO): YES